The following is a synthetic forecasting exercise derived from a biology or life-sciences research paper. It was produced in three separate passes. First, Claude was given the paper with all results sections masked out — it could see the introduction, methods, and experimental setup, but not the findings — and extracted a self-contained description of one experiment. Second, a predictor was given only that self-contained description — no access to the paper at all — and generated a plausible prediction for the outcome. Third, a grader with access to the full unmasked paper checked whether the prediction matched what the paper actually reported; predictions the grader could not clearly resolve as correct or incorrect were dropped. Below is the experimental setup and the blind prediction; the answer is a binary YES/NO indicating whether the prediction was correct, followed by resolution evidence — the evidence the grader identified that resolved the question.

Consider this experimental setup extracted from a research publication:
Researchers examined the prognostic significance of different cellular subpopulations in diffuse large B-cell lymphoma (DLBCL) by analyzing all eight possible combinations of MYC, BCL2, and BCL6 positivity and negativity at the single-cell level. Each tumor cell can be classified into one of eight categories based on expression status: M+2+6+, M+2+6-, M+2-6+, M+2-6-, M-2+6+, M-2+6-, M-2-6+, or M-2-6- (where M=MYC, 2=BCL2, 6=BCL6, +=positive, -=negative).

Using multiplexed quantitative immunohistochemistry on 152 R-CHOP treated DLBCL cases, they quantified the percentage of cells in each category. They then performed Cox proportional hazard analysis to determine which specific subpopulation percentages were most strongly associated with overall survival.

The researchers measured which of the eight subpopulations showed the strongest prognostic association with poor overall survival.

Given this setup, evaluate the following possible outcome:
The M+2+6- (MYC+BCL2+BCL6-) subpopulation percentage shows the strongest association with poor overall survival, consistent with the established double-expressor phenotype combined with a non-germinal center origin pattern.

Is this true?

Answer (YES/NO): YES